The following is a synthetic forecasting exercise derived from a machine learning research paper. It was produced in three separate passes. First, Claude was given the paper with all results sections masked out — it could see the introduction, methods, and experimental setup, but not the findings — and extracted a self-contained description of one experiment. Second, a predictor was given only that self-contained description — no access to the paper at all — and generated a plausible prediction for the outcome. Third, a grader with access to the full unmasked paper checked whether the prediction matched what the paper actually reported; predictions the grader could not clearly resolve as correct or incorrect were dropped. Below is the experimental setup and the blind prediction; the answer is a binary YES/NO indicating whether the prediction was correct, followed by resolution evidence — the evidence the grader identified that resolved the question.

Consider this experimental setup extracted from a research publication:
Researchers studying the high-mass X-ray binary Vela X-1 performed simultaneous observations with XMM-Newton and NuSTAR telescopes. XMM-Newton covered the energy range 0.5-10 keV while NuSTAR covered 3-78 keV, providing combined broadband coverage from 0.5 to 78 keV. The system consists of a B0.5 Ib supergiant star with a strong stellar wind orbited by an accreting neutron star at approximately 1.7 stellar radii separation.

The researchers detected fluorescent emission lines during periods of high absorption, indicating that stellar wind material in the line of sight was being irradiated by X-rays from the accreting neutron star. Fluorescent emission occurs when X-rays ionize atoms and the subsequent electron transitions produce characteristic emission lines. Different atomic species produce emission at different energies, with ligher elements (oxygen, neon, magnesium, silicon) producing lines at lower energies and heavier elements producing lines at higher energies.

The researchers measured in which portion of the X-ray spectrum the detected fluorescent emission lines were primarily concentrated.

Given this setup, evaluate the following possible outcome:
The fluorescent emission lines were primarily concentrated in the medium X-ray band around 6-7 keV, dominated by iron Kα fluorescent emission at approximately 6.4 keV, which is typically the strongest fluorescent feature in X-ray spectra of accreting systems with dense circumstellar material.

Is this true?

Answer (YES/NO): NO